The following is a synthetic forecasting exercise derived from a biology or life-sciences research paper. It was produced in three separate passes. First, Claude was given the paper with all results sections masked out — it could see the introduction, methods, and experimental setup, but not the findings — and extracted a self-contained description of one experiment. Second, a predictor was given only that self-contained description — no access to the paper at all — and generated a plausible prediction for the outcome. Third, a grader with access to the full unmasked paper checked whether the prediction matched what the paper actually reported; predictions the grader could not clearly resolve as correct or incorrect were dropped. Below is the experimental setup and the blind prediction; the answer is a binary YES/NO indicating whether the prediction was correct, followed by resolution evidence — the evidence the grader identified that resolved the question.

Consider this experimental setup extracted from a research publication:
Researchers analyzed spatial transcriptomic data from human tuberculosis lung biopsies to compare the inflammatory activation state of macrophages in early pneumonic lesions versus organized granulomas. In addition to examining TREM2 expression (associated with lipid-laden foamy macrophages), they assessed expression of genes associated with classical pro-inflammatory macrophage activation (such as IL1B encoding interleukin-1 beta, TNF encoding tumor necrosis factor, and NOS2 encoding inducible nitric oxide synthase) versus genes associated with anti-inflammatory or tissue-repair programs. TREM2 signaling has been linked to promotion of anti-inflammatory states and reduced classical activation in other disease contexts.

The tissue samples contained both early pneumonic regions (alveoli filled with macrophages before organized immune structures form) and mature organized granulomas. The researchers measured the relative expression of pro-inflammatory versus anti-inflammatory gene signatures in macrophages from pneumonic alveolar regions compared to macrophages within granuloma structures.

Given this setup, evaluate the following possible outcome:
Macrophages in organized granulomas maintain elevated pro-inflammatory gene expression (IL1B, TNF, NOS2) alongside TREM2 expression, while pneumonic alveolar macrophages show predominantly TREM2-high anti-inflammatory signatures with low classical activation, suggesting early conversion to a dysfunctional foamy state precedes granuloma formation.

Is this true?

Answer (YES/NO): NO